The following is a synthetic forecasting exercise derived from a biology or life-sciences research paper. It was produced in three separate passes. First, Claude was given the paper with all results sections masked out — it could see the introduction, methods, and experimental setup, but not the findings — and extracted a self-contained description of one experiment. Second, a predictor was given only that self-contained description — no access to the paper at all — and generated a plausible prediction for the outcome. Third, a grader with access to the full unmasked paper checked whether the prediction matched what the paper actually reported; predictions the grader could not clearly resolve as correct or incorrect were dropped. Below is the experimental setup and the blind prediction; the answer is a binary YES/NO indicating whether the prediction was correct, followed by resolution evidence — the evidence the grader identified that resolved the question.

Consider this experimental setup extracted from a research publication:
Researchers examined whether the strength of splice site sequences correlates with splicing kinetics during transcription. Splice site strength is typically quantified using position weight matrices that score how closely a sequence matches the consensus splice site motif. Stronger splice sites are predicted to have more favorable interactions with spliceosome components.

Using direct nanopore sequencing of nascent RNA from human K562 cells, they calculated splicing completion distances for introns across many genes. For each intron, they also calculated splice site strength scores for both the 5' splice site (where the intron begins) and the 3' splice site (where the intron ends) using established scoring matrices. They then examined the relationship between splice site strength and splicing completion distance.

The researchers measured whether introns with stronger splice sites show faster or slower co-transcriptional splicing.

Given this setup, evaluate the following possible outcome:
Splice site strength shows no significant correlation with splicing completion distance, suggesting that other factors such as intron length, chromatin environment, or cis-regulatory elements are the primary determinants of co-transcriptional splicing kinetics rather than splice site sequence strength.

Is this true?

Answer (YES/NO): NO